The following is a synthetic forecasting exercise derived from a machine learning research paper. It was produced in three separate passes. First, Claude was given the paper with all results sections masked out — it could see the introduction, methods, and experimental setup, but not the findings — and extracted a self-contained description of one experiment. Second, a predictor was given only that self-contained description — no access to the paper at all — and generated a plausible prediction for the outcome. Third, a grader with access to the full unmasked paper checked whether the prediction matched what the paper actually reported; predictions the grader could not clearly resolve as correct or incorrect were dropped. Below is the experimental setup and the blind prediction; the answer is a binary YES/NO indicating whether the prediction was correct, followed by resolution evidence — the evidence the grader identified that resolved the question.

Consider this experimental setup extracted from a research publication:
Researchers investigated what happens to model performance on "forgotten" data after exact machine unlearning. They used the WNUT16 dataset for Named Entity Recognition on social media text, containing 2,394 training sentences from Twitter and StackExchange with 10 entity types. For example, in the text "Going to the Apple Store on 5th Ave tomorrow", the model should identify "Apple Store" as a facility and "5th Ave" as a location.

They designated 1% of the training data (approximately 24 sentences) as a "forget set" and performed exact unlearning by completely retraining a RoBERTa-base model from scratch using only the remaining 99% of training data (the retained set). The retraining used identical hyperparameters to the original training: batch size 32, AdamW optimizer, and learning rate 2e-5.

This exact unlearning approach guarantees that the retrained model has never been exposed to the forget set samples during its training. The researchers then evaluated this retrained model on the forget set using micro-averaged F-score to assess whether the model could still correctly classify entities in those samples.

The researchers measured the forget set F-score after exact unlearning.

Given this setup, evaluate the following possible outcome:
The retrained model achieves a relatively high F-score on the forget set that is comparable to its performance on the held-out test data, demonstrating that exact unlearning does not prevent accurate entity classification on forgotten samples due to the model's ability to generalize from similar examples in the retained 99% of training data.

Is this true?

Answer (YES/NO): YES